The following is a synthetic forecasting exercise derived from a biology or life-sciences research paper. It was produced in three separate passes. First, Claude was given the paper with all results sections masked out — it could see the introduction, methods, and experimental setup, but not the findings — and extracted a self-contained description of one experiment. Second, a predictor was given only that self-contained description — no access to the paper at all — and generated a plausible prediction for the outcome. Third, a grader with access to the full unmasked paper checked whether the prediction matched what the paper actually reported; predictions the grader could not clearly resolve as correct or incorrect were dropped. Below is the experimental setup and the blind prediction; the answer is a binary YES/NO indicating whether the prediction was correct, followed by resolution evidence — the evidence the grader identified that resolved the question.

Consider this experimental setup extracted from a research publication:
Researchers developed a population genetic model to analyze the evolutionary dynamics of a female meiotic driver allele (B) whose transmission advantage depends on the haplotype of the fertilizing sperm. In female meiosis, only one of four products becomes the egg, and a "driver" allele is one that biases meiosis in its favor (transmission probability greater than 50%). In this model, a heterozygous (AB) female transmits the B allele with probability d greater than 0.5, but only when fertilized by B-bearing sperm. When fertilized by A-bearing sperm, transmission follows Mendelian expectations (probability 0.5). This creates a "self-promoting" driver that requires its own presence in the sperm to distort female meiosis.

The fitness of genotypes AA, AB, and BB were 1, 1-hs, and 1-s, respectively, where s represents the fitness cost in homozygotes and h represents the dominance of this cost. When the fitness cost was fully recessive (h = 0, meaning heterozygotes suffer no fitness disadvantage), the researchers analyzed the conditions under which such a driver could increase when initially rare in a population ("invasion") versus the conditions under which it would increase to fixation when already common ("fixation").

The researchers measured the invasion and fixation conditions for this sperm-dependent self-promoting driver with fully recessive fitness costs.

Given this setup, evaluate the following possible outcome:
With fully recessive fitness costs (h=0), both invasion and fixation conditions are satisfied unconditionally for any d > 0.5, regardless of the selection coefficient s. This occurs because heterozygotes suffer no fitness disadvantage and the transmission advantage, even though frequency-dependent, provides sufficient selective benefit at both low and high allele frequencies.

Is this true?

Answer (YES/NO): NO